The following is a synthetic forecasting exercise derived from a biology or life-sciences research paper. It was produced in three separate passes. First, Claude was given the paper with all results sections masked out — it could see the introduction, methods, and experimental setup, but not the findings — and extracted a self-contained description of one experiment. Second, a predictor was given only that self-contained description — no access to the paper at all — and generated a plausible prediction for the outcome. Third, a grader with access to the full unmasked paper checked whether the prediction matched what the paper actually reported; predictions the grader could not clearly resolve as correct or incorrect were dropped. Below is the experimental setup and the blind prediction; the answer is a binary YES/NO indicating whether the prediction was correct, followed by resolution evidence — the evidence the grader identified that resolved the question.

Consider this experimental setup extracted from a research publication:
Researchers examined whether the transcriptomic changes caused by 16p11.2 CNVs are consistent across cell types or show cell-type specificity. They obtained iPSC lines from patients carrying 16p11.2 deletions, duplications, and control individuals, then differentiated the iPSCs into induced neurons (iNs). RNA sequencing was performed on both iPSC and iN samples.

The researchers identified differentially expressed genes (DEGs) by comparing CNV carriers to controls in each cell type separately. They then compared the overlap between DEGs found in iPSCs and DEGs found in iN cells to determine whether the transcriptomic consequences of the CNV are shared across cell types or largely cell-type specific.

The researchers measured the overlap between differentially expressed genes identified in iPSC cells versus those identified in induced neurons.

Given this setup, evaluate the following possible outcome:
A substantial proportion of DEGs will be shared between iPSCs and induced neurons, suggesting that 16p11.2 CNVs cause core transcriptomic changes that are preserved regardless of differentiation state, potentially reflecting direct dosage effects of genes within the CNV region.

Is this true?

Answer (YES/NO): NO